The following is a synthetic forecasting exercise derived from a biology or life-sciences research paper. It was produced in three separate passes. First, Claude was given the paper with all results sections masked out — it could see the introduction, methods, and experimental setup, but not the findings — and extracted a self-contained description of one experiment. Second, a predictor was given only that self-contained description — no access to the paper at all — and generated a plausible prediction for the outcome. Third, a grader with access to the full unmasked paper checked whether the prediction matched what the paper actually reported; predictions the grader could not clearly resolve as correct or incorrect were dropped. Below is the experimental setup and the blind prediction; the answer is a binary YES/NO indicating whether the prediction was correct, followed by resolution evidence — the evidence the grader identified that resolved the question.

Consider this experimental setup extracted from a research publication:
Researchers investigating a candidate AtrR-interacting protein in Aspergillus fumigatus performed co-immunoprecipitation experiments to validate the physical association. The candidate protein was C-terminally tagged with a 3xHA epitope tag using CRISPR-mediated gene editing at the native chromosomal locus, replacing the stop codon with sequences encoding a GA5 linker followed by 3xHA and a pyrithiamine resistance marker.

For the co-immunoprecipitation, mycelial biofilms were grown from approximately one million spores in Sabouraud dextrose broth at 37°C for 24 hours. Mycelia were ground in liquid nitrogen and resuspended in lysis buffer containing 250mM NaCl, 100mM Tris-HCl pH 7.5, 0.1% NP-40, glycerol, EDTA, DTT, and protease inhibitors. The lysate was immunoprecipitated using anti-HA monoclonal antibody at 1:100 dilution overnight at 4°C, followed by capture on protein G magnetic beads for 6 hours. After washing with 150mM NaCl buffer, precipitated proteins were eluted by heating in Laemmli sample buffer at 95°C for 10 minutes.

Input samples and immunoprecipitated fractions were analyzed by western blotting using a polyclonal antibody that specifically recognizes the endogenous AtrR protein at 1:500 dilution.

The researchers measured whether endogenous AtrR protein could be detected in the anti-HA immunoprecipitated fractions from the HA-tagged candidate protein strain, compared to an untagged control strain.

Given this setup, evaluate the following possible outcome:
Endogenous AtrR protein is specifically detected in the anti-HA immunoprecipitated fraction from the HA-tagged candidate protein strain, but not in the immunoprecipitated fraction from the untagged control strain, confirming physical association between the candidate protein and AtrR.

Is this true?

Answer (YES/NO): YES